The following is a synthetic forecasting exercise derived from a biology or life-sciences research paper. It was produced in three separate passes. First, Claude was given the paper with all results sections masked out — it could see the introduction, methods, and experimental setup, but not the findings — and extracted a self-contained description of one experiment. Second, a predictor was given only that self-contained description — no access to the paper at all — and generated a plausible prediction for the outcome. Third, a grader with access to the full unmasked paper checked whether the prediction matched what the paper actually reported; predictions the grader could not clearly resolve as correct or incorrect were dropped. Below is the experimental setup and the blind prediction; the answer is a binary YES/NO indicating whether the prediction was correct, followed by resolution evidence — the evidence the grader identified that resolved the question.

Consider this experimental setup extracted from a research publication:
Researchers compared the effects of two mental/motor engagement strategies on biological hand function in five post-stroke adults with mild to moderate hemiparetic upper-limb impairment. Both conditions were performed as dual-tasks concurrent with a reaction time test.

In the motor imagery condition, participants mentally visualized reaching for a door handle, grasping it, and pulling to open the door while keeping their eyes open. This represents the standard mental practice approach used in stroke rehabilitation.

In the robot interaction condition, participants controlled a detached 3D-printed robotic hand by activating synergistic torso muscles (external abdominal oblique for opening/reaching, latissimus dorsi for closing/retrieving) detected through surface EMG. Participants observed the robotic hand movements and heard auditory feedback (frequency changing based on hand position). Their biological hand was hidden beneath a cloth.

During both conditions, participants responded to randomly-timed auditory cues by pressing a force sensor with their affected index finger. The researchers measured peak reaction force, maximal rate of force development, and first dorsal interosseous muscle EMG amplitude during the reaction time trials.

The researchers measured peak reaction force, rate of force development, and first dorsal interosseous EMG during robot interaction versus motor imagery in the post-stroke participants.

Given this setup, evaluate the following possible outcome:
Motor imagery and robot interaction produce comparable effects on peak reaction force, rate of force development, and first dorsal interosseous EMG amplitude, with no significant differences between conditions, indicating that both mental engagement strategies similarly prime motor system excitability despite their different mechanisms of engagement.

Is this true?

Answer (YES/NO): NO